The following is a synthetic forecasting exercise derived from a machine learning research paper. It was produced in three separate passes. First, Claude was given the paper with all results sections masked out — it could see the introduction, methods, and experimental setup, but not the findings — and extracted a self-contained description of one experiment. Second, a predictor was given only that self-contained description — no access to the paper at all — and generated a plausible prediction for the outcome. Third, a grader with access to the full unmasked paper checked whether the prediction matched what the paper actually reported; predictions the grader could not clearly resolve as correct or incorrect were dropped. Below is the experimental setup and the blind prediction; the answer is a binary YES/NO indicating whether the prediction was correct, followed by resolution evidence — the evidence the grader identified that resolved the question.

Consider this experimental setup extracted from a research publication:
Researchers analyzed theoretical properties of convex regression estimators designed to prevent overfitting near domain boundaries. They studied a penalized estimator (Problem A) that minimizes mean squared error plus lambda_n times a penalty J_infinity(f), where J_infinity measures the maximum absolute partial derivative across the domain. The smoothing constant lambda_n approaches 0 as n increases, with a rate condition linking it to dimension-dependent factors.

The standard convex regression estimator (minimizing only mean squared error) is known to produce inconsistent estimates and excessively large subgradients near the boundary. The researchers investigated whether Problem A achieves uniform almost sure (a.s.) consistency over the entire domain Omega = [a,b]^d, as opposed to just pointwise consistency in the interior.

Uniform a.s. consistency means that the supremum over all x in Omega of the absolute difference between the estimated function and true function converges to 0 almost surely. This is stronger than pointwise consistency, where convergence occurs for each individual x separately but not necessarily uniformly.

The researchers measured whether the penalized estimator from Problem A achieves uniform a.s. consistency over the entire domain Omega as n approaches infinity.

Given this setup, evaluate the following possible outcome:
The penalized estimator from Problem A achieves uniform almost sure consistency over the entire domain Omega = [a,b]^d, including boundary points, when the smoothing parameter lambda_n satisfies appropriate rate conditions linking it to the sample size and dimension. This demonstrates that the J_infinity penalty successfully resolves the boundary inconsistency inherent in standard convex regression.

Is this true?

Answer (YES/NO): YES